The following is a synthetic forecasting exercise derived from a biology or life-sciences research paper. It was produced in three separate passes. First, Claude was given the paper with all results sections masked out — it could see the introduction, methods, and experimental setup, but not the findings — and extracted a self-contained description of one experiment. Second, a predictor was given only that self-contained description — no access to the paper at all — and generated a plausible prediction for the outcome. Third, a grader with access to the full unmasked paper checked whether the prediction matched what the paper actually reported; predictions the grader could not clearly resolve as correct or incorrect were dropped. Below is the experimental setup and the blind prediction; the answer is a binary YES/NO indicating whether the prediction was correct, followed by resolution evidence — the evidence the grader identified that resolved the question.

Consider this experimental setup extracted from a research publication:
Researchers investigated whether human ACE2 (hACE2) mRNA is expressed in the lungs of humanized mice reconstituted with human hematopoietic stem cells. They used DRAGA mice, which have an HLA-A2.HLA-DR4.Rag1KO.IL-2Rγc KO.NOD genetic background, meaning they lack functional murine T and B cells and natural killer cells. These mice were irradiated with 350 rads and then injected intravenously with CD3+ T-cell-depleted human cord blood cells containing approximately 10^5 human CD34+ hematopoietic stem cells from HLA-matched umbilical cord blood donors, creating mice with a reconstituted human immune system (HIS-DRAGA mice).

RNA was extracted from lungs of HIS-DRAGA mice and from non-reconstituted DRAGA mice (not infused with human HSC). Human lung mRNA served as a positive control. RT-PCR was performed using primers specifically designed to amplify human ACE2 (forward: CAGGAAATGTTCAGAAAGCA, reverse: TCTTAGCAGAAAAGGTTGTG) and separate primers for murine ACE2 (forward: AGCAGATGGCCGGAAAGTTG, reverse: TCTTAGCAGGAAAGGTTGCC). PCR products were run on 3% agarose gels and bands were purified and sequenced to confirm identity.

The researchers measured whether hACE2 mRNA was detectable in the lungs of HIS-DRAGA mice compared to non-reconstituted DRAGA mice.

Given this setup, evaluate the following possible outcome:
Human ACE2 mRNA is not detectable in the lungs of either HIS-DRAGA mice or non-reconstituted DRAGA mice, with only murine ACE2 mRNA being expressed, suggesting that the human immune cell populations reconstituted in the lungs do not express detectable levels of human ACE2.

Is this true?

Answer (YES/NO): NO